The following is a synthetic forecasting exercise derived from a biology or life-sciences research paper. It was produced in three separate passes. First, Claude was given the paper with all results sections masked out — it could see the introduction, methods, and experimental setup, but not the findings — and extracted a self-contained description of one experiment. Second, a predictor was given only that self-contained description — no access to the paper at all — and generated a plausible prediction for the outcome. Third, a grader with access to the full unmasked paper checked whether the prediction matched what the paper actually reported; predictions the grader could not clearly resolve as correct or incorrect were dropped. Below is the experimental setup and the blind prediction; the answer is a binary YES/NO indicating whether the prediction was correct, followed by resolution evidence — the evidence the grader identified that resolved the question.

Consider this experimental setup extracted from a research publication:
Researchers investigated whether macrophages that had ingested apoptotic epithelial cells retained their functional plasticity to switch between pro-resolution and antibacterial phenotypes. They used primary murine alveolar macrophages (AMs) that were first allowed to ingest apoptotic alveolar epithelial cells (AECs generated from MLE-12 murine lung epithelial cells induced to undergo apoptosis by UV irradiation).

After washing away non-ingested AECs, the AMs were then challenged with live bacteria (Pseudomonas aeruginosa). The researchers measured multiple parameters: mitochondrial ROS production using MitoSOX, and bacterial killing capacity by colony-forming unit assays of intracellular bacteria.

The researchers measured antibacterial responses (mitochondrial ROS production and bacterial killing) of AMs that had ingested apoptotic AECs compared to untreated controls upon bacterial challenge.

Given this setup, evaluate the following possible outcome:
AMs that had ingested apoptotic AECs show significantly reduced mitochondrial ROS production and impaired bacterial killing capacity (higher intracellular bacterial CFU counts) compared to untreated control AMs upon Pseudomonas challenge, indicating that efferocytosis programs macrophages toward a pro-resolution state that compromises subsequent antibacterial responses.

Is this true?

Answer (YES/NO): NO